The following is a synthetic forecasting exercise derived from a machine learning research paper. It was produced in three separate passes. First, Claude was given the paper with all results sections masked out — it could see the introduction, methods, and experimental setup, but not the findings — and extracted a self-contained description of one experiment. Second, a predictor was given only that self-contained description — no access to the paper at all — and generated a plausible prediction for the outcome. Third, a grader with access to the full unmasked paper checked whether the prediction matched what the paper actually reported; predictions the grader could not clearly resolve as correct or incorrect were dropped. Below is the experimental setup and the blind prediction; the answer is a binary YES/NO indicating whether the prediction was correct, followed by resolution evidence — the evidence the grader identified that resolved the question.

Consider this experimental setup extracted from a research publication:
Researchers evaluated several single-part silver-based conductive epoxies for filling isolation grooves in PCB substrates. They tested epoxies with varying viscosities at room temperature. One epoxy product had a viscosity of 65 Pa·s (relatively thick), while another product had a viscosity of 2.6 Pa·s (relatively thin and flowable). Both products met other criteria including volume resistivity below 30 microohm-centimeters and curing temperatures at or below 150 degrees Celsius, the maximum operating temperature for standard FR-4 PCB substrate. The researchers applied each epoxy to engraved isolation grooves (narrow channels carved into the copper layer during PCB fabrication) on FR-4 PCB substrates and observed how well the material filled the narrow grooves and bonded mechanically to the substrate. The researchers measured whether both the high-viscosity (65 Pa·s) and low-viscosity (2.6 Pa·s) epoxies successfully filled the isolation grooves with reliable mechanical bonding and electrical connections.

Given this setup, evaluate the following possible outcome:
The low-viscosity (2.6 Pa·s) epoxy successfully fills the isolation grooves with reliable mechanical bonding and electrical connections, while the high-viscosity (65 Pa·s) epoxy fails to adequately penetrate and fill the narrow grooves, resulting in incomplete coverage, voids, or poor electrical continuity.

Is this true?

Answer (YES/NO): NO